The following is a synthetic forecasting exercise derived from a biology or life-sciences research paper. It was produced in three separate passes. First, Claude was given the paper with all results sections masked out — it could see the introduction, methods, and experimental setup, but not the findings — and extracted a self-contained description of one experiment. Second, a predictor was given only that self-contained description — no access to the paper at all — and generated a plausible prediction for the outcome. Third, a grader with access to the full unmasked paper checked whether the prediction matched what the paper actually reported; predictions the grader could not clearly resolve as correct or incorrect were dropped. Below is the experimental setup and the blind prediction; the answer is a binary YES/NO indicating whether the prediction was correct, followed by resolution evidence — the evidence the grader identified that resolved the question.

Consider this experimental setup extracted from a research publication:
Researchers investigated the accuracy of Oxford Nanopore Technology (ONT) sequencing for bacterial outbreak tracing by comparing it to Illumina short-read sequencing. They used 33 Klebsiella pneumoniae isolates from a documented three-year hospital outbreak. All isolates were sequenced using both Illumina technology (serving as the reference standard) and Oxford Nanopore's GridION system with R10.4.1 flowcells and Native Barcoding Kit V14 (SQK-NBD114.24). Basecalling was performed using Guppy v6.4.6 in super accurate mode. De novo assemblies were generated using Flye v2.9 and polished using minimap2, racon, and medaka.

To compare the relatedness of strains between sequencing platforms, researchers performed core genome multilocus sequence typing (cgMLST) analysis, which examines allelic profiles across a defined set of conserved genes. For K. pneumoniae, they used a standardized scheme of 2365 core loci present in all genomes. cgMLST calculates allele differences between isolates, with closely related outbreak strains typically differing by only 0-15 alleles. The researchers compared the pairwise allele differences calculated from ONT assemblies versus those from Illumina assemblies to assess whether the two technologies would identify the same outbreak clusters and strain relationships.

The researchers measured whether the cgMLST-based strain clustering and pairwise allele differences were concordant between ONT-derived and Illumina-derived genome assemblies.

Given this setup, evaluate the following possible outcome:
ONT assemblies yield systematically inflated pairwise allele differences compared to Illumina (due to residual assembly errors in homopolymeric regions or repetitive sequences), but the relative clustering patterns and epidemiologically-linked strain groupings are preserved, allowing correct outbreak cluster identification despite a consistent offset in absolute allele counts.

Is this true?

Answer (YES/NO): NO